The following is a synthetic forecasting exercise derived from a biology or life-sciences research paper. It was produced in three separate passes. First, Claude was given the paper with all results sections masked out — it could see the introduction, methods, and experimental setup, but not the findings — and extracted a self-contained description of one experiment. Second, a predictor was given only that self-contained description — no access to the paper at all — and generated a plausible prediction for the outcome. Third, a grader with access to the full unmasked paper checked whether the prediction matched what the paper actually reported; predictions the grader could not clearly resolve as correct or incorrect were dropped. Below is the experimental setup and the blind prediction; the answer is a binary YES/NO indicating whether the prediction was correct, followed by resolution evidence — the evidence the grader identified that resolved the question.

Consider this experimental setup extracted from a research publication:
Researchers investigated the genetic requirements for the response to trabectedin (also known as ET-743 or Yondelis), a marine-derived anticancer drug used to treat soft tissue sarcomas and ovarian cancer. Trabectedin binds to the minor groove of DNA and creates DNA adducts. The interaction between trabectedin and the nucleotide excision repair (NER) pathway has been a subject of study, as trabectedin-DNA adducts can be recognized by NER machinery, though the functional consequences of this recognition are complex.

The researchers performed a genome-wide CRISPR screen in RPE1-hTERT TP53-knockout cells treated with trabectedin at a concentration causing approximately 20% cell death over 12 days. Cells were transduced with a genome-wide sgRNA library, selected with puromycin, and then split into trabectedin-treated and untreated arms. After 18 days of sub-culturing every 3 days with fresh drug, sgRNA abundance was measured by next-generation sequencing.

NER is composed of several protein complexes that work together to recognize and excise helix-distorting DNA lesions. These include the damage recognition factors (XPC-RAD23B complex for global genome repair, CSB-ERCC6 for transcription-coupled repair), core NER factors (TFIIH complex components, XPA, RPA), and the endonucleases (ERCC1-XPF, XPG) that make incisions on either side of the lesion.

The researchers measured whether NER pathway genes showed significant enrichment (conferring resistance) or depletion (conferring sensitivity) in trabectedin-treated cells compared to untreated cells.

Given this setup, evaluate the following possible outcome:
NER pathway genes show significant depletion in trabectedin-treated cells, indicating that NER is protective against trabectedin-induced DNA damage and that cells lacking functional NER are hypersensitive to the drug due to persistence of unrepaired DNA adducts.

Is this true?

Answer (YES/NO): NO